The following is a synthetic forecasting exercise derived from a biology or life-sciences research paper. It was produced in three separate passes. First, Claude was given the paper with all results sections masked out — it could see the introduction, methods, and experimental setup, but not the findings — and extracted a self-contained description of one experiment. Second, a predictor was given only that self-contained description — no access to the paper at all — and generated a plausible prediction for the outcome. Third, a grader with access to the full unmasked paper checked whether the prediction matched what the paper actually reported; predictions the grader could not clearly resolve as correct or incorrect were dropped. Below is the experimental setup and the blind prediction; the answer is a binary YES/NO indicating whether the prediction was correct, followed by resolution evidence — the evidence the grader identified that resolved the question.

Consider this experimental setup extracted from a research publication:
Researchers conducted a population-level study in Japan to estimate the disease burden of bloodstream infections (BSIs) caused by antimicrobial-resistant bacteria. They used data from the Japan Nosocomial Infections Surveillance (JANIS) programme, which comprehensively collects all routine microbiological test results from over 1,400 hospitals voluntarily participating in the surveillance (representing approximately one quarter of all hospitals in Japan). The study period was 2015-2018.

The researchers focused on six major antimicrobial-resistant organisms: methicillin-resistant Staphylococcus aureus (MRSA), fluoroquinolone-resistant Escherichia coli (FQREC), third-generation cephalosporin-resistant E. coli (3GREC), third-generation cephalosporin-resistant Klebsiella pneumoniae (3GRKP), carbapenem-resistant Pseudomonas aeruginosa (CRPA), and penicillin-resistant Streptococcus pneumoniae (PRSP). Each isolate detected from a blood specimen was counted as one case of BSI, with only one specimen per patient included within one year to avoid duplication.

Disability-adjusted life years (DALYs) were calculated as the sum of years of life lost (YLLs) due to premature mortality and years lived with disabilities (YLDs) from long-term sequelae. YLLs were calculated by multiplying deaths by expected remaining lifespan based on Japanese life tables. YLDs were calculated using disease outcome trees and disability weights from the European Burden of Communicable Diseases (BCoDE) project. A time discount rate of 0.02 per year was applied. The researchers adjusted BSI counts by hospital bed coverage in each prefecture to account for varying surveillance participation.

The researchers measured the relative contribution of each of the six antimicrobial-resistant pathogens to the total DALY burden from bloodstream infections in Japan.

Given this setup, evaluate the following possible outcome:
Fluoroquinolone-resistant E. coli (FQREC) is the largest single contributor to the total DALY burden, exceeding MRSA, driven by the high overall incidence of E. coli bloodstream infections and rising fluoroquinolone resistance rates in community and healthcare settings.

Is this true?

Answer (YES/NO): NO